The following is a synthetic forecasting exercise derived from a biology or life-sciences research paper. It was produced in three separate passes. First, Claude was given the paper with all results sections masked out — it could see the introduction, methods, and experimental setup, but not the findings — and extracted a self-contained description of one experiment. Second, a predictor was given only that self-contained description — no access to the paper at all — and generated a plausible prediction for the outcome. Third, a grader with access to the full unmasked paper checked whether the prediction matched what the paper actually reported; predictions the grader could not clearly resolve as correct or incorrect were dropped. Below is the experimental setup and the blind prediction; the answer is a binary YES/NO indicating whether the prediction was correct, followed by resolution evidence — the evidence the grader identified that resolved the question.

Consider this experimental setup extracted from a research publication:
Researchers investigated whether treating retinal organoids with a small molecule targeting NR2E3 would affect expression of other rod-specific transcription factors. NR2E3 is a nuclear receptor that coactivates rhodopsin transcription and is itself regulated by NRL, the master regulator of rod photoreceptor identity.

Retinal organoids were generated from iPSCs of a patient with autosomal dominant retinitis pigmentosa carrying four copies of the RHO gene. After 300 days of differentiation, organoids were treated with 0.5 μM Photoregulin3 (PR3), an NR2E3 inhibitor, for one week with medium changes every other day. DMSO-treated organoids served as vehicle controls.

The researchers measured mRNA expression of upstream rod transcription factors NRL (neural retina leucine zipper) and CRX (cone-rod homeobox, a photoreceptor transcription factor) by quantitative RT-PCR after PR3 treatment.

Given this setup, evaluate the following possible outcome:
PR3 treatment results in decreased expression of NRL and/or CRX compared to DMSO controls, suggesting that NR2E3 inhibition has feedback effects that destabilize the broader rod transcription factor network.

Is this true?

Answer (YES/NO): NO